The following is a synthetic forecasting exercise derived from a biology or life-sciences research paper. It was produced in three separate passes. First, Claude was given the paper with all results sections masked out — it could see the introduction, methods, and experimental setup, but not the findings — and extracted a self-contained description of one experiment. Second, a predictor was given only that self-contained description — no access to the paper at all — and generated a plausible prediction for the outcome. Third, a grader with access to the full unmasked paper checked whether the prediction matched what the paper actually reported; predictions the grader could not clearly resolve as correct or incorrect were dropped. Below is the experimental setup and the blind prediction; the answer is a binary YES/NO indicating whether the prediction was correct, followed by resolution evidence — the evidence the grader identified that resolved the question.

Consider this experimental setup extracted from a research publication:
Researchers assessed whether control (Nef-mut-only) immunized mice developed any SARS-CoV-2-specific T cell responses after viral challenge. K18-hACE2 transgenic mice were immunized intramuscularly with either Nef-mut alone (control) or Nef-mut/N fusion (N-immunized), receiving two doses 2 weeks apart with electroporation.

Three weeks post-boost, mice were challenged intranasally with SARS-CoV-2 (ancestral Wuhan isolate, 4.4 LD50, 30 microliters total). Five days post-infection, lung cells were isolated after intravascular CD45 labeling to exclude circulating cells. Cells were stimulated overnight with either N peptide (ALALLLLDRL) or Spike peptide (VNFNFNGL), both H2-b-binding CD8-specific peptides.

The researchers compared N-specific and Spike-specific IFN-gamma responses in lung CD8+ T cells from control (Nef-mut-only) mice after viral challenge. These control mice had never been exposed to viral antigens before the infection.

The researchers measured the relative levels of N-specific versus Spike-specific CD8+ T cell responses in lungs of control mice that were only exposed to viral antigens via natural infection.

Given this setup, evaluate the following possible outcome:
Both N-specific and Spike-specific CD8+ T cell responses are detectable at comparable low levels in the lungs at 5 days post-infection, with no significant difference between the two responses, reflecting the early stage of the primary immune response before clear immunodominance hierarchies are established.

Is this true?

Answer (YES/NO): NO